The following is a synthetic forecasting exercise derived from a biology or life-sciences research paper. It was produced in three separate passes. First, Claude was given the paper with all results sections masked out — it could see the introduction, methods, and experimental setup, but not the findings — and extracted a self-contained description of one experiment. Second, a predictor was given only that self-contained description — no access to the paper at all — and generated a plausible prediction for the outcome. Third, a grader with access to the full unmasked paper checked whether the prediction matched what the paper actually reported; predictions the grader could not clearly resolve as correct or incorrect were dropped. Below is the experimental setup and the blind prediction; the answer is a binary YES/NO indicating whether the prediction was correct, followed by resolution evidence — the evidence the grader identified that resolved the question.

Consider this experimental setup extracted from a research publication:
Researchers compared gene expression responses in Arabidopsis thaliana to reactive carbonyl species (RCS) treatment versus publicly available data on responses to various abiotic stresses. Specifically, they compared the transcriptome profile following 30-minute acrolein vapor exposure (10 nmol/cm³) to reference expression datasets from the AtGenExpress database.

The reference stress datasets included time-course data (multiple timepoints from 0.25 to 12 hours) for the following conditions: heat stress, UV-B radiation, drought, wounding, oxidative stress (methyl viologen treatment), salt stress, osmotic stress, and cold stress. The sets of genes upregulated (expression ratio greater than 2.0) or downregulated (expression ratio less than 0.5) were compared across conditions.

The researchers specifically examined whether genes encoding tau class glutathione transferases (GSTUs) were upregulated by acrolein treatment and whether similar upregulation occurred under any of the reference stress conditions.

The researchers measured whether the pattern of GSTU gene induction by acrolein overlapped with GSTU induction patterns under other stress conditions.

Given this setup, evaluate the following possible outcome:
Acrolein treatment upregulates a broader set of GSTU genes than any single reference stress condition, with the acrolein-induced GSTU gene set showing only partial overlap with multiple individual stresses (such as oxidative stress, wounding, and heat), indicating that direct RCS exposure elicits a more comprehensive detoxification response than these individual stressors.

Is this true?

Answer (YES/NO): NO